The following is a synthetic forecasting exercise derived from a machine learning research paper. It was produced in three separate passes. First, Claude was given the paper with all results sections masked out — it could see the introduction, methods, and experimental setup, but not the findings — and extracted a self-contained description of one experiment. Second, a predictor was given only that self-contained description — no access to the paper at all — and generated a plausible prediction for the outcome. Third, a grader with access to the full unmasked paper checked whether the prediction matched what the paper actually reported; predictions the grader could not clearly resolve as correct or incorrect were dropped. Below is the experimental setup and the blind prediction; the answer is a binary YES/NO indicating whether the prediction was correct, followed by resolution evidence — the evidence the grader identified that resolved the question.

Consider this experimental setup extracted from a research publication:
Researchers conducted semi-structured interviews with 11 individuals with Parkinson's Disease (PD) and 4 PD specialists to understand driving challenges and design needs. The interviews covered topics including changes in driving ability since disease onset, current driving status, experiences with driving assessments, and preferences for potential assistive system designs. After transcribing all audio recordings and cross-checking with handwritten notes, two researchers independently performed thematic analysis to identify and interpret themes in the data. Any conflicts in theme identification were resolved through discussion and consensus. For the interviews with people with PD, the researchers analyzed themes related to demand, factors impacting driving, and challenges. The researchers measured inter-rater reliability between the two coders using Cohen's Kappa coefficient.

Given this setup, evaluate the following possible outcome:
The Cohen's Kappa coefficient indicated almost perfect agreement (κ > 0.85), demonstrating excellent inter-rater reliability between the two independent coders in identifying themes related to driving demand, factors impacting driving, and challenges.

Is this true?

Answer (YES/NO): NO